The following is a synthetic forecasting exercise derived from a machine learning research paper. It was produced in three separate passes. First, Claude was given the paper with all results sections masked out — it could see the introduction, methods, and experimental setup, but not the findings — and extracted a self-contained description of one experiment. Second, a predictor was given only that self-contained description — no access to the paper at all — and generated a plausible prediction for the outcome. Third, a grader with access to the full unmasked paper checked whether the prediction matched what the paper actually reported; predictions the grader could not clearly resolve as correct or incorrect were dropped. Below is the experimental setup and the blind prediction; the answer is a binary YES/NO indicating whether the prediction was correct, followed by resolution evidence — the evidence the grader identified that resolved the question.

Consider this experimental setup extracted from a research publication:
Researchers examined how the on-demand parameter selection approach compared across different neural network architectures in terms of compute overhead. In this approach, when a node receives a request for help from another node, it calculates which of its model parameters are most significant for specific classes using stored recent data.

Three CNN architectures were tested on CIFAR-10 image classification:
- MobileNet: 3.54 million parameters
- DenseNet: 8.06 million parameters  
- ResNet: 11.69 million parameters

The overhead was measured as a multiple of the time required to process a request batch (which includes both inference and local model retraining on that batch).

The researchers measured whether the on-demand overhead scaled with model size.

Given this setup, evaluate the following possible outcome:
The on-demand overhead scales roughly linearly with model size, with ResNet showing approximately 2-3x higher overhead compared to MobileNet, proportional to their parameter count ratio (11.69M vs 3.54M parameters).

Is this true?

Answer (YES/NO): NO